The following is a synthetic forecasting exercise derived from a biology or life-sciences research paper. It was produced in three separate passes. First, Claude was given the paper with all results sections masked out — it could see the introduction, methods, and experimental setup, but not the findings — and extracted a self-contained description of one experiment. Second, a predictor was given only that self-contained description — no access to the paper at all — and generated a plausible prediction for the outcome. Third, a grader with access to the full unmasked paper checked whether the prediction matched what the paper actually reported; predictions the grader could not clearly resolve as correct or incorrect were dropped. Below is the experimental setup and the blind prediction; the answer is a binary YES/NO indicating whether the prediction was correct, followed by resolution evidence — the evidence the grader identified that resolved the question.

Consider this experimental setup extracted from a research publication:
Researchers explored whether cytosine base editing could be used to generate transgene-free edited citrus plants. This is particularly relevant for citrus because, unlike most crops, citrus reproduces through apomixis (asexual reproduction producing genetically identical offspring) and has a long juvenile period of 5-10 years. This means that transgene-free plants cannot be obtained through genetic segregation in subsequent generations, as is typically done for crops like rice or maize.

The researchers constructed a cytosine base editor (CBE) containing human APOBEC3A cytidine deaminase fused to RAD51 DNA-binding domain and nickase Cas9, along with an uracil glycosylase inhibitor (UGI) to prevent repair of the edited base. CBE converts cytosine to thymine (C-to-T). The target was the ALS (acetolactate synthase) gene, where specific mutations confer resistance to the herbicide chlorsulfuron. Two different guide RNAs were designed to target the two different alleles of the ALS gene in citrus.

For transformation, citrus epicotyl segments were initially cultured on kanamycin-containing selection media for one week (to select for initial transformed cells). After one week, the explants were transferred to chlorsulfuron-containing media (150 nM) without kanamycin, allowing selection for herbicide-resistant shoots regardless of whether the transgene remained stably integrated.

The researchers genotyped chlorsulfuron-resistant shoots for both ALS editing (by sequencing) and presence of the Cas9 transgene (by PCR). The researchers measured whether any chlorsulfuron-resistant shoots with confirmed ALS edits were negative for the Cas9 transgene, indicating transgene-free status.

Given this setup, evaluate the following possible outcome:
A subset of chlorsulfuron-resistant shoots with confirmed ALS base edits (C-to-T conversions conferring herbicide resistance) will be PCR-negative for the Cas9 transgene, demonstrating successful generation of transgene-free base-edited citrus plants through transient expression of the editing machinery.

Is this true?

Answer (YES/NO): YES